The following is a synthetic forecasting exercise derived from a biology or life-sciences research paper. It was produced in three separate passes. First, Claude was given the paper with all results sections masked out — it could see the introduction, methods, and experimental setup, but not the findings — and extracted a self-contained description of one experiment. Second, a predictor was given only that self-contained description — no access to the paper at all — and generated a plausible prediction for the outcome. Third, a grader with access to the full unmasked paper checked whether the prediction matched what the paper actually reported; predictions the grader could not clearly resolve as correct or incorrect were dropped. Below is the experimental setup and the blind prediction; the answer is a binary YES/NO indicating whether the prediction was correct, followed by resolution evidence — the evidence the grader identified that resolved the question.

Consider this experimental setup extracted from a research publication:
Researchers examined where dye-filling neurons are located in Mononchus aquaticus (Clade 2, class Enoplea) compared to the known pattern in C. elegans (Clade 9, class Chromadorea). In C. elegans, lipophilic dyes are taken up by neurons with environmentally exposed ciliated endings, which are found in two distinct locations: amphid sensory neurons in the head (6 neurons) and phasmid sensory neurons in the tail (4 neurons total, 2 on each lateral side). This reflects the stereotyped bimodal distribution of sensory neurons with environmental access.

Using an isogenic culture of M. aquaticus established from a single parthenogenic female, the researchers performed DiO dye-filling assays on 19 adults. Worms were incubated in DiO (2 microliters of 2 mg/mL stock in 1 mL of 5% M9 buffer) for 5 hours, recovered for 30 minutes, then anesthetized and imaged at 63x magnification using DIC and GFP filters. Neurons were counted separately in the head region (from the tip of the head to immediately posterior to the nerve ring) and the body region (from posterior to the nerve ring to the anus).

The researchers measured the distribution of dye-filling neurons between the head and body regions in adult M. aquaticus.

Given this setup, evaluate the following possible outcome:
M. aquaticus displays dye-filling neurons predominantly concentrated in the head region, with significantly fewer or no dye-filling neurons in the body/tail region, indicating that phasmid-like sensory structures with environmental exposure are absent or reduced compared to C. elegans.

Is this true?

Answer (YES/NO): NO